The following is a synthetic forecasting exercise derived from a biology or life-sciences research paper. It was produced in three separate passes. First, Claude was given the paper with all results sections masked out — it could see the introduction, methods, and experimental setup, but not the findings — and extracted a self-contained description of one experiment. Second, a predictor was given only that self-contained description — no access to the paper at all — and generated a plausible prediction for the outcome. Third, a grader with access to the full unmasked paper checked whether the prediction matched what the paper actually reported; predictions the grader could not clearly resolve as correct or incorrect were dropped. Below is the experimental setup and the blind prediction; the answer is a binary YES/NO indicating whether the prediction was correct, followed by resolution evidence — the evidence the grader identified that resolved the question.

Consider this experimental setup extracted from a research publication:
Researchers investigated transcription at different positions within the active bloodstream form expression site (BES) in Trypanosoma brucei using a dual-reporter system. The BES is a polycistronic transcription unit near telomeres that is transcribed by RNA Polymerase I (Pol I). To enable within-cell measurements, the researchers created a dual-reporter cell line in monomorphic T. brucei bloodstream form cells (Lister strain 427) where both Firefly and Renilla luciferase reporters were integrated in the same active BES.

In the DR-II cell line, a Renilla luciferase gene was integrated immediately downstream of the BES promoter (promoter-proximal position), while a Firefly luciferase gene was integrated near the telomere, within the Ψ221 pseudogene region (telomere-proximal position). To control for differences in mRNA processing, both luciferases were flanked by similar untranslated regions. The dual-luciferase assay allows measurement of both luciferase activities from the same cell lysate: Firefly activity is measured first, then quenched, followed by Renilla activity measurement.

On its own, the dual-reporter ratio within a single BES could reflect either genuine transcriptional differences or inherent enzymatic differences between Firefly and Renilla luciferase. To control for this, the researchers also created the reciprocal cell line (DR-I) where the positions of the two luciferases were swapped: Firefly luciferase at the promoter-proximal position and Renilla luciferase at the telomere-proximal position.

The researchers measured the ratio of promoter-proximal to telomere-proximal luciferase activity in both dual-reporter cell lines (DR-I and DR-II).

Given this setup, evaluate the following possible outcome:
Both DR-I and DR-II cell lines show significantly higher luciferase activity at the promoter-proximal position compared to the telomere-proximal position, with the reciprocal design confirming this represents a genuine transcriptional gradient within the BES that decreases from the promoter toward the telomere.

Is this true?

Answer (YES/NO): YES